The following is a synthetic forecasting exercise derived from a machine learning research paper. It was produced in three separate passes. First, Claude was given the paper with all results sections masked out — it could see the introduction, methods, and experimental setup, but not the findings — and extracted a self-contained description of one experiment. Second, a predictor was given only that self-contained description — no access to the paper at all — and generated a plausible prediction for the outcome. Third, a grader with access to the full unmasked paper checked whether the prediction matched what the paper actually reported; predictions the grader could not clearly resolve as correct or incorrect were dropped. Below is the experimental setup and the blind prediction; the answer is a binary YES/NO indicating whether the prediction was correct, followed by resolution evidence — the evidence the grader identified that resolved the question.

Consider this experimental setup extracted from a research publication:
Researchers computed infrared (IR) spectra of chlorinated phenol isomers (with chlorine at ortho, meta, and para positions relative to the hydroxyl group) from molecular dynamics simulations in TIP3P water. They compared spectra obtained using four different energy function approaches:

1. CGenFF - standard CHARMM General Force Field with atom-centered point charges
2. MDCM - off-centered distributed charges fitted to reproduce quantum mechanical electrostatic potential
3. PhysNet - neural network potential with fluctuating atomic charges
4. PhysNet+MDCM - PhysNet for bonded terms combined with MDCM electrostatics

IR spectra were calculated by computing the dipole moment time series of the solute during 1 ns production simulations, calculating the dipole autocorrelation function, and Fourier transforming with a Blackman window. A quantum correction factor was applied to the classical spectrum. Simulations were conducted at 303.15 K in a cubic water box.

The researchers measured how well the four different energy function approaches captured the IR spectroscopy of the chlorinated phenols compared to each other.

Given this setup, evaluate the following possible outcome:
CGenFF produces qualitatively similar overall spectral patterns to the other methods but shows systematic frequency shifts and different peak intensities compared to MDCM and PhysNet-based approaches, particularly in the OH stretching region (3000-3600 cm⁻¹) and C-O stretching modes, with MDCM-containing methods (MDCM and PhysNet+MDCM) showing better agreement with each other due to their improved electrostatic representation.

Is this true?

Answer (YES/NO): NO